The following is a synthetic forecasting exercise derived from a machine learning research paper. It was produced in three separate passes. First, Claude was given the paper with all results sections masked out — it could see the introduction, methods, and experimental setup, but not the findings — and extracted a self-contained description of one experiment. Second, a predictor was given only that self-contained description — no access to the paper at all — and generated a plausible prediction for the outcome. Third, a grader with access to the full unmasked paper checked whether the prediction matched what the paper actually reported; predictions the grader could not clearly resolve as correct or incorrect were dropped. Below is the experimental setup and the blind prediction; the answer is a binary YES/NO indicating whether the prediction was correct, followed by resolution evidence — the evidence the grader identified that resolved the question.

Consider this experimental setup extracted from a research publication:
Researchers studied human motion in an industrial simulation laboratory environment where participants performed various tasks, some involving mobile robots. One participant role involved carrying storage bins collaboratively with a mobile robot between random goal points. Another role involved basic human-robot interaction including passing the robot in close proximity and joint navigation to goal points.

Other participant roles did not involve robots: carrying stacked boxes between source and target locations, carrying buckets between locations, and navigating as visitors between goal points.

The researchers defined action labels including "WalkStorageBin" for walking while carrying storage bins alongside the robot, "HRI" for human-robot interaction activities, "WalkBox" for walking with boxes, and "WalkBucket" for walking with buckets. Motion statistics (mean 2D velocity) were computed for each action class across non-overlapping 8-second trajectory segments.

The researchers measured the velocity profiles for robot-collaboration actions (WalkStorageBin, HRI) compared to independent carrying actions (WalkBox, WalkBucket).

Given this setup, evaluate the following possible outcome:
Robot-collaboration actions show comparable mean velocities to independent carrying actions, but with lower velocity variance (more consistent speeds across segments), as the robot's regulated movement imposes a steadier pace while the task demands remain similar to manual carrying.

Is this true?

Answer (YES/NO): NO